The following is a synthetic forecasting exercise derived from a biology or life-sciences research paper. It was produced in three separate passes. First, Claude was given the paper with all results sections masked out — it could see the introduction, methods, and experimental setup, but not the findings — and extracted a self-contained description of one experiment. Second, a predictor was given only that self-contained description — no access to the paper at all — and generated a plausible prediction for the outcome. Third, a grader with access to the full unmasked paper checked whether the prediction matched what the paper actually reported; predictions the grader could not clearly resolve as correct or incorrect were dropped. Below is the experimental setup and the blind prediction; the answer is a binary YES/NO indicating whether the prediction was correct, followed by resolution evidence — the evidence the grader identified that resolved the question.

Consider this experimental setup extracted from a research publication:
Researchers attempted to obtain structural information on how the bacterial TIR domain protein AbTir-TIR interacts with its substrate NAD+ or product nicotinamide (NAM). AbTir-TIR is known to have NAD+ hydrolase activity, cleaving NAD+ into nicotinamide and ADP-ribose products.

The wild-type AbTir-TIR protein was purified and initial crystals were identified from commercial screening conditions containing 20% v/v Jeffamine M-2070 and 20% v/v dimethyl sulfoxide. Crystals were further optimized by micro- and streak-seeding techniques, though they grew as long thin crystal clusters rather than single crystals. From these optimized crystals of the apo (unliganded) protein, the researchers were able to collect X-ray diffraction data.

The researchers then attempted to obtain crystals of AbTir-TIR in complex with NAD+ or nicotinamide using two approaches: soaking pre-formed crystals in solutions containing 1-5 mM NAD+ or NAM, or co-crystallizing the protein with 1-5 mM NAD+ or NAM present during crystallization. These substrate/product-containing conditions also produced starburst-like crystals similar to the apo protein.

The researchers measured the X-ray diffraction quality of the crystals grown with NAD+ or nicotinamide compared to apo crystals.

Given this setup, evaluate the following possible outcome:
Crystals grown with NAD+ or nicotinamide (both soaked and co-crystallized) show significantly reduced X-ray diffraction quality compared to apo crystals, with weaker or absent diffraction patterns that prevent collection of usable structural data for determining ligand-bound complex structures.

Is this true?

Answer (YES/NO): YES